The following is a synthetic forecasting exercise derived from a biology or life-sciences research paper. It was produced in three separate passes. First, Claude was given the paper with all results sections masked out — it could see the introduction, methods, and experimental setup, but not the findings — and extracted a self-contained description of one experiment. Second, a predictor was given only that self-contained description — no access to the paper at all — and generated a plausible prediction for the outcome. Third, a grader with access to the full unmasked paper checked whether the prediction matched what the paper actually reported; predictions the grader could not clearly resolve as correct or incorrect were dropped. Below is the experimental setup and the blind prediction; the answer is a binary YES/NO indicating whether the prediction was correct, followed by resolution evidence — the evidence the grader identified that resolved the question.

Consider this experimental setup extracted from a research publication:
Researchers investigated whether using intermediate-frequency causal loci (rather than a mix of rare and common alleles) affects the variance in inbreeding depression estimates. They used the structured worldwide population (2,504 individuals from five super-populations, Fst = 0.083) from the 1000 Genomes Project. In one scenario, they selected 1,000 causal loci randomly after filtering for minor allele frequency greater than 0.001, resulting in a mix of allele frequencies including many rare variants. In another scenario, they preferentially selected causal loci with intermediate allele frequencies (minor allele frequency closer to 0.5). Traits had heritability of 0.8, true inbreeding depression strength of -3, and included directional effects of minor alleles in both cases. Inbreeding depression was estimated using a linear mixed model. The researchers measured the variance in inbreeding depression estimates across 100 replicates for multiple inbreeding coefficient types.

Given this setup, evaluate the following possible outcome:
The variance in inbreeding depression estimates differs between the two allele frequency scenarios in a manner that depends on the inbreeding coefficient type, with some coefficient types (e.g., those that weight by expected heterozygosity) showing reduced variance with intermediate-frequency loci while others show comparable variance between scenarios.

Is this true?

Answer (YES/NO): NO